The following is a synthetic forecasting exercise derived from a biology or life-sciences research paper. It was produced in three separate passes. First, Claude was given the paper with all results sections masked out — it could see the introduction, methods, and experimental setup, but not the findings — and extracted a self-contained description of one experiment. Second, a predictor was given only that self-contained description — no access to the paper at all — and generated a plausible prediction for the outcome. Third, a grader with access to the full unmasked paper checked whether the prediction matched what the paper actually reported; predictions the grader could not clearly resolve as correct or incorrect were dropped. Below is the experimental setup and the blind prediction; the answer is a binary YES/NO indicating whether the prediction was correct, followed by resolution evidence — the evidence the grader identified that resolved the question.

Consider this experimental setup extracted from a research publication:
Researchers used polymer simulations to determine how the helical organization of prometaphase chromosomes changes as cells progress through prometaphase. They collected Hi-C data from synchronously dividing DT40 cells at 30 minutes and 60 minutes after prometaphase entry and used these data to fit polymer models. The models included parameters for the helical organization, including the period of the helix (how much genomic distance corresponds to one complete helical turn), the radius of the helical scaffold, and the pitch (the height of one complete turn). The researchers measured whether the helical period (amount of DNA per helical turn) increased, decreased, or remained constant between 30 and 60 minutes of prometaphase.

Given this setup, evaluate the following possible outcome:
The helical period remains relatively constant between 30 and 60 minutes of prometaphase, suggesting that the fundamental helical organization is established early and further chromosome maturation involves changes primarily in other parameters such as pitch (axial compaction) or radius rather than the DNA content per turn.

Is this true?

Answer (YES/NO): NO